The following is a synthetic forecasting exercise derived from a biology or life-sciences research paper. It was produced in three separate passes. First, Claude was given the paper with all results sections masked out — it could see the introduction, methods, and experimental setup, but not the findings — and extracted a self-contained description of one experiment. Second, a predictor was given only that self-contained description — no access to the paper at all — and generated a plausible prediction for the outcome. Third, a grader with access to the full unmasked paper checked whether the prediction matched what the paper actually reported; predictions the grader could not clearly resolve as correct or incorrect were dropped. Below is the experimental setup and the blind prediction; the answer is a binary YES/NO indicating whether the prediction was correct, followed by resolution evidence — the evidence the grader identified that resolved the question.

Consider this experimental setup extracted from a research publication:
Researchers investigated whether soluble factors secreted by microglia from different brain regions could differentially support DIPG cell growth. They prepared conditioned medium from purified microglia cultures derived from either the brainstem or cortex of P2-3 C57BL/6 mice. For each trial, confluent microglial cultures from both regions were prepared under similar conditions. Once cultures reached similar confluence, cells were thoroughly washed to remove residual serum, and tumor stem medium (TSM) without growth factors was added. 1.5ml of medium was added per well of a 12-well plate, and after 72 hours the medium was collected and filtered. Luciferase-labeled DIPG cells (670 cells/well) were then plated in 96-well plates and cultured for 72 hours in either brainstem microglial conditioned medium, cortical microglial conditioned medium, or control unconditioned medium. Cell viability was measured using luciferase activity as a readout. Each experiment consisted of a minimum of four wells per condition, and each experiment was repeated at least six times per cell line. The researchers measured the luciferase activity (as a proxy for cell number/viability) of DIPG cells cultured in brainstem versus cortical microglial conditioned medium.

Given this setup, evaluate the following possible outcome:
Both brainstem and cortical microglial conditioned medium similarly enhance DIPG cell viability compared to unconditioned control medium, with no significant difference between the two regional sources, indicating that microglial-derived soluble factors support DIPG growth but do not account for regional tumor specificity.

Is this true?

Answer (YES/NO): NO